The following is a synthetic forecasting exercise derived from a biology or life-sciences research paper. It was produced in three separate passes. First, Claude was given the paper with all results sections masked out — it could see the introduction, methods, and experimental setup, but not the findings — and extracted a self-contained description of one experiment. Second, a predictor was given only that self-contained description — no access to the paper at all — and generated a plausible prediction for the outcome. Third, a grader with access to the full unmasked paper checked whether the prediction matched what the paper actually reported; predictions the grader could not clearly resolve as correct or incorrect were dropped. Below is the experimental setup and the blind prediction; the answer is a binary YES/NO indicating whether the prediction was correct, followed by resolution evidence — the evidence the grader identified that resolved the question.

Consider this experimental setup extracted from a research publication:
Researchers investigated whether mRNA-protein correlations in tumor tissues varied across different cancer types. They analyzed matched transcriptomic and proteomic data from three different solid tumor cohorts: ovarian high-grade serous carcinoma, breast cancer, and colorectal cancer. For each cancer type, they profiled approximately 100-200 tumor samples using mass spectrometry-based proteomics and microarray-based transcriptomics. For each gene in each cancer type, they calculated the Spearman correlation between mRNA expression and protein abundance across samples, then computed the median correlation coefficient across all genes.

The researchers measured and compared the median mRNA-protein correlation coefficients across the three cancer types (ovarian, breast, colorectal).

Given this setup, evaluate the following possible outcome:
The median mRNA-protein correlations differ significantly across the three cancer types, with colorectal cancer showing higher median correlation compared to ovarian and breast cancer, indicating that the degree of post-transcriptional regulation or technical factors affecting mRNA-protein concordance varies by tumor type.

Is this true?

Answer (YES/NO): NO